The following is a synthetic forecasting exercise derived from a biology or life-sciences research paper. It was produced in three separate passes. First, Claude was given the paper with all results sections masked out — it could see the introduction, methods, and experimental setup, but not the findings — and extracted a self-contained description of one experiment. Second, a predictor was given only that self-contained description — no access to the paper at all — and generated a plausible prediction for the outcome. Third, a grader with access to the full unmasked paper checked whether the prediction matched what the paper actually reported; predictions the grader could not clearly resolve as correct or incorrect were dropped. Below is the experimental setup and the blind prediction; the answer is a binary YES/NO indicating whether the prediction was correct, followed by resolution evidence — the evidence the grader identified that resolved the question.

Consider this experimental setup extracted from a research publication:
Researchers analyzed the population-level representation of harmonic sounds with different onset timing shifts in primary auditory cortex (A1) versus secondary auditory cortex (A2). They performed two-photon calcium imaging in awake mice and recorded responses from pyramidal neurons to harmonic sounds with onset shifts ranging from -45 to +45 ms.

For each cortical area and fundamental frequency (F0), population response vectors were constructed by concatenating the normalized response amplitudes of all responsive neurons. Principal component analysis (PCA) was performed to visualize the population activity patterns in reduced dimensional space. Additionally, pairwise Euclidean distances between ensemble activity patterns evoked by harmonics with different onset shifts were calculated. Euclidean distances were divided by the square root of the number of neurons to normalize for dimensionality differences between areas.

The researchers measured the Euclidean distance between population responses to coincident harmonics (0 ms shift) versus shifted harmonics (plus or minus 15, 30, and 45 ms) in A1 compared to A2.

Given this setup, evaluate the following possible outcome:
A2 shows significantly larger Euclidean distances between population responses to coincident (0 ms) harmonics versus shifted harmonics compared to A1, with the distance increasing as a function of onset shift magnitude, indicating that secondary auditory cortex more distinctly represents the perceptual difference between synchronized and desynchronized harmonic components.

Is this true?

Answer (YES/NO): NO